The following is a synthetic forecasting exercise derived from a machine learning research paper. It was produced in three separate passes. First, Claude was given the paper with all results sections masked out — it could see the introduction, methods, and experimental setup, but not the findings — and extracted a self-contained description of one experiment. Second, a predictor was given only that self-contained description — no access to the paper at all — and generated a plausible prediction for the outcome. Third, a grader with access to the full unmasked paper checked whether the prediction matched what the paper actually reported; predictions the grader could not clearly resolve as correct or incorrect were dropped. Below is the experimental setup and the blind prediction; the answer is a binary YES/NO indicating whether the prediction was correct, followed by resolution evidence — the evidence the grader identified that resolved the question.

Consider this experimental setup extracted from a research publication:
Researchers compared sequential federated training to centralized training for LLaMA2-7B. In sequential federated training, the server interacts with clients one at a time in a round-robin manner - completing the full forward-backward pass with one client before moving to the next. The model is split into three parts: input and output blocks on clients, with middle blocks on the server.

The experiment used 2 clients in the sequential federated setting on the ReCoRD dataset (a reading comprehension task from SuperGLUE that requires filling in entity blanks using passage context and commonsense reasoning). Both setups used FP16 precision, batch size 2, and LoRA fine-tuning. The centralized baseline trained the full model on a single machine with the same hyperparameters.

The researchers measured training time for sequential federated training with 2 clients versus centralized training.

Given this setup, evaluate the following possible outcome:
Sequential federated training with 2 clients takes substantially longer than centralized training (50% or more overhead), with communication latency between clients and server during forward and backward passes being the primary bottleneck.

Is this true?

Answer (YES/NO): YES